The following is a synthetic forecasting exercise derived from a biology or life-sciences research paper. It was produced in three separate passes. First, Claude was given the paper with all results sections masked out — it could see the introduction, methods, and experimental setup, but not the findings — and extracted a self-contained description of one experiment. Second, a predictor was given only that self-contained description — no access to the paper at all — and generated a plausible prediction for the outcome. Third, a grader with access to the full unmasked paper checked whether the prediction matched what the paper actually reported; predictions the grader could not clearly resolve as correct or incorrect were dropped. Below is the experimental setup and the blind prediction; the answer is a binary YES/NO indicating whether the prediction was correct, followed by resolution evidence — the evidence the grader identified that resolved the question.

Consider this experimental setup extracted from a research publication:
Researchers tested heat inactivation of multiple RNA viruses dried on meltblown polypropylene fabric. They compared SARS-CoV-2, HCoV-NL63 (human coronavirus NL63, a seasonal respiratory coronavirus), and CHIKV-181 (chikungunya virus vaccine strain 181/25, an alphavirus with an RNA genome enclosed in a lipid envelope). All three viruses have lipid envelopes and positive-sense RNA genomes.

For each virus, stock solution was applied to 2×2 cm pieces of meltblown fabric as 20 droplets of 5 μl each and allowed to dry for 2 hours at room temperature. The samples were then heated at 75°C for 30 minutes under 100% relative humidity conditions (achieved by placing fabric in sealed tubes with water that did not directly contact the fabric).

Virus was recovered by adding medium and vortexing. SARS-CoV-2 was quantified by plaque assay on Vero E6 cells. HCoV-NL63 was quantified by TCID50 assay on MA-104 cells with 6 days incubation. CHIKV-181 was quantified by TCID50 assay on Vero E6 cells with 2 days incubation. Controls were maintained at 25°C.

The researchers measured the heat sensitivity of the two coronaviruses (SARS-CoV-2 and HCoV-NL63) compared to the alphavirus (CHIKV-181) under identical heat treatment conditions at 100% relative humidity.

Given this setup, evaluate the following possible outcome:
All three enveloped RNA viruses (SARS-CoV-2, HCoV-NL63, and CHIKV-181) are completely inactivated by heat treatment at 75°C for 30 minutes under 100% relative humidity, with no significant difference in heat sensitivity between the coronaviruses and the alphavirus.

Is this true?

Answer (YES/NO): NO